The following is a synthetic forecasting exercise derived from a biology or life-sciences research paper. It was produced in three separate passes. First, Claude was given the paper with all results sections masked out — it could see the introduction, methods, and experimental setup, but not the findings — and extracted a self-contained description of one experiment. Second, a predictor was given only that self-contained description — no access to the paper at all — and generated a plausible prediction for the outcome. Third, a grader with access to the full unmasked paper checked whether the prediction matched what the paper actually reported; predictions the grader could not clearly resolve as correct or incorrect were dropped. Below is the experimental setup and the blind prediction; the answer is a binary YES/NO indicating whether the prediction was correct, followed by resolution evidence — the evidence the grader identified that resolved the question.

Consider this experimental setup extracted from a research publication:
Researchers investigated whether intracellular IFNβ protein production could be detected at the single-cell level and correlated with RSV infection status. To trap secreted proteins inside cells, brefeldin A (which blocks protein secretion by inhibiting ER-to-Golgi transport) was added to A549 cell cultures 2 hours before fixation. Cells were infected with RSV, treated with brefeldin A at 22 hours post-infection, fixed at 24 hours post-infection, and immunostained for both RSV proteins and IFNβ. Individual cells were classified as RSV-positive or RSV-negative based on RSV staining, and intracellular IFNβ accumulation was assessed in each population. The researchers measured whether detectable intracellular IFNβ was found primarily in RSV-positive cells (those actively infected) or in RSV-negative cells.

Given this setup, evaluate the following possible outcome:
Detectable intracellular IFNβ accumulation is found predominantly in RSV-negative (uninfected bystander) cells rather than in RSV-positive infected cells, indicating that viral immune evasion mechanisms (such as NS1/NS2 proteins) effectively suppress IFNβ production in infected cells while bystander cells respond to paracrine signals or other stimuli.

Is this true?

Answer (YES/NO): NO